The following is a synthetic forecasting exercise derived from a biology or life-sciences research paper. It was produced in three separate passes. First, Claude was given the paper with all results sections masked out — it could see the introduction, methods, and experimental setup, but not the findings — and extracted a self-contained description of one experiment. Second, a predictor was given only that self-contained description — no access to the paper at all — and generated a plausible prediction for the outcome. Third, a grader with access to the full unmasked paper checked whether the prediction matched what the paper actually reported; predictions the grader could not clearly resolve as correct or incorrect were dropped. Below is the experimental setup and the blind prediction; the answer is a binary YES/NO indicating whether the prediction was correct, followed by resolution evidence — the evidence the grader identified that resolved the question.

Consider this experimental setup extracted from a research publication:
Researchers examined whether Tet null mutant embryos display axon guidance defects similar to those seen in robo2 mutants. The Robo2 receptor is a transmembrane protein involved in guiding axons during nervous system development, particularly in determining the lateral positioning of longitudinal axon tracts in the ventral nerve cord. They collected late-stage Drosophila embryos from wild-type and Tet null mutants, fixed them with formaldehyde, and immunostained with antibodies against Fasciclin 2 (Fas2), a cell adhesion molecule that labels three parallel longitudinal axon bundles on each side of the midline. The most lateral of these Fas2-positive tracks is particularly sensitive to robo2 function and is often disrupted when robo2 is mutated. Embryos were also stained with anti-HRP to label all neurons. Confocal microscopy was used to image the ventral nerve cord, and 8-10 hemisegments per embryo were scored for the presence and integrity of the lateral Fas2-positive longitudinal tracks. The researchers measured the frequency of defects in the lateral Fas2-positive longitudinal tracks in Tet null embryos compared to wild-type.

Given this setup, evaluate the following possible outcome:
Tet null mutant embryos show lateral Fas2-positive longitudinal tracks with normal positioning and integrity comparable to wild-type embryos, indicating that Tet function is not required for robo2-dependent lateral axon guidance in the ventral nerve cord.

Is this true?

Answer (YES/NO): NO